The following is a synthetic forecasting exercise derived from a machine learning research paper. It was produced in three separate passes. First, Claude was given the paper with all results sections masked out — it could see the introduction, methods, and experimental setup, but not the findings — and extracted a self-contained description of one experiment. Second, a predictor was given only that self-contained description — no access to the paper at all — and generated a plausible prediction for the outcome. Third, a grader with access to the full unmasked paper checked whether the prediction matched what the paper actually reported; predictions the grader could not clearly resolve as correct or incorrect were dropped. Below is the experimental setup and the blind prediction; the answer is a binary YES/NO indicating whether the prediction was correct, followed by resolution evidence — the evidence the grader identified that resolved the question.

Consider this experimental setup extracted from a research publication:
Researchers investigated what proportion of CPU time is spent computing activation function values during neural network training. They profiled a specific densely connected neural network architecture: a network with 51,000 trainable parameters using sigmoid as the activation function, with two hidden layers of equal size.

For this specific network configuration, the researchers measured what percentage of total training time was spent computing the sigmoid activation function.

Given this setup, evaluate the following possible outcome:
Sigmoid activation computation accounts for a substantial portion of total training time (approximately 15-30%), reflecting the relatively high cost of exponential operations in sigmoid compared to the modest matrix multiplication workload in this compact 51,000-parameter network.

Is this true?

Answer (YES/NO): YES